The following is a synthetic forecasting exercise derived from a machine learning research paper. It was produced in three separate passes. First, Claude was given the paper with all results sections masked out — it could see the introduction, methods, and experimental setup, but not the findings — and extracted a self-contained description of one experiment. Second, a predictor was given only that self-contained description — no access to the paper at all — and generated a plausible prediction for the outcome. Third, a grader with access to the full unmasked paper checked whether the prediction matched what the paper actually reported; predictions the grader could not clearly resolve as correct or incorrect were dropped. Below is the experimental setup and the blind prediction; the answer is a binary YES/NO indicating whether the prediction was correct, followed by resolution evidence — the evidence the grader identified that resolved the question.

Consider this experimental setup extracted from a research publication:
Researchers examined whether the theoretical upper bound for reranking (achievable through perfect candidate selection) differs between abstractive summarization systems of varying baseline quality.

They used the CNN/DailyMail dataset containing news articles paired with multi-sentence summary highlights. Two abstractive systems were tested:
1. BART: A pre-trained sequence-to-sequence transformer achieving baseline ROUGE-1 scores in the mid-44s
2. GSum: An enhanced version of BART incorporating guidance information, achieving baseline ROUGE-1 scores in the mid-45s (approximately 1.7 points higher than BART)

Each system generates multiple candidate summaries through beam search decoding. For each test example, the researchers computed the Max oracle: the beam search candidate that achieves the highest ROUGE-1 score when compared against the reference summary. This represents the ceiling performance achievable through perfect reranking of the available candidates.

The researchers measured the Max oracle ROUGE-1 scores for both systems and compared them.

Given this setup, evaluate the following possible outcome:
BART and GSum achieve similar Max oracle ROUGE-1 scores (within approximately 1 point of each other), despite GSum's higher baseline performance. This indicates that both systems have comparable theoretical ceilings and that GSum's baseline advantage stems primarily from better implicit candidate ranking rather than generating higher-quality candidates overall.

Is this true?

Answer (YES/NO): YES